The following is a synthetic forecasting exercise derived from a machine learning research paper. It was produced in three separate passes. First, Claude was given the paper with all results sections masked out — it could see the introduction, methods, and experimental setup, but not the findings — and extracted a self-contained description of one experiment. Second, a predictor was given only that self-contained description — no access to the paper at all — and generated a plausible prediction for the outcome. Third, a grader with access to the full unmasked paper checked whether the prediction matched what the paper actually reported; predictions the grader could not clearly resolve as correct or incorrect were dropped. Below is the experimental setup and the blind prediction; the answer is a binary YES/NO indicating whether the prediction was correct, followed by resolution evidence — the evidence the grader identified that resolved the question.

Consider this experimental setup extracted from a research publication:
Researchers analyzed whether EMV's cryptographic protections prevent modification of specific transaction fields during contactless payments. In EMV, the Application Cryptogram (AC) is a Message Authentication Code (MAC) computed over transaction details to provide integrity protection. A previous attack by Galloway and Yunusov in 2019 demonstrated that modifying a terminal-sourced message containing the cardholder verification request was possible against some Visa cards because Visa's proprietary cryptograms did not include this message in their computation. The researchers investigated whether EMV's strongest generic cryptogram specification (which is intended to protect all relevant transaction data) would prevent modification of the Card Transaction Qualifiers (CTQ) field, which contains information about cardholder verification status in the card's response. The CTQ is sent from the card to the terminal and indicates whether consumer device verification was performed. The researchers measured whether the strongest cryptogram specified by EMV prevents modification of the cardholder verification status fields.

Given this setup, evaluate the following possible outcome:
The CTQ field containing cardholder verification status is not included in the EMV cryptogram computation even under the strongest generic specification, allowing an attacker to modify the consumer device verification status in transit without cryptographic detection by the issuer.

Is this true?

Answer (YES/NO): YES